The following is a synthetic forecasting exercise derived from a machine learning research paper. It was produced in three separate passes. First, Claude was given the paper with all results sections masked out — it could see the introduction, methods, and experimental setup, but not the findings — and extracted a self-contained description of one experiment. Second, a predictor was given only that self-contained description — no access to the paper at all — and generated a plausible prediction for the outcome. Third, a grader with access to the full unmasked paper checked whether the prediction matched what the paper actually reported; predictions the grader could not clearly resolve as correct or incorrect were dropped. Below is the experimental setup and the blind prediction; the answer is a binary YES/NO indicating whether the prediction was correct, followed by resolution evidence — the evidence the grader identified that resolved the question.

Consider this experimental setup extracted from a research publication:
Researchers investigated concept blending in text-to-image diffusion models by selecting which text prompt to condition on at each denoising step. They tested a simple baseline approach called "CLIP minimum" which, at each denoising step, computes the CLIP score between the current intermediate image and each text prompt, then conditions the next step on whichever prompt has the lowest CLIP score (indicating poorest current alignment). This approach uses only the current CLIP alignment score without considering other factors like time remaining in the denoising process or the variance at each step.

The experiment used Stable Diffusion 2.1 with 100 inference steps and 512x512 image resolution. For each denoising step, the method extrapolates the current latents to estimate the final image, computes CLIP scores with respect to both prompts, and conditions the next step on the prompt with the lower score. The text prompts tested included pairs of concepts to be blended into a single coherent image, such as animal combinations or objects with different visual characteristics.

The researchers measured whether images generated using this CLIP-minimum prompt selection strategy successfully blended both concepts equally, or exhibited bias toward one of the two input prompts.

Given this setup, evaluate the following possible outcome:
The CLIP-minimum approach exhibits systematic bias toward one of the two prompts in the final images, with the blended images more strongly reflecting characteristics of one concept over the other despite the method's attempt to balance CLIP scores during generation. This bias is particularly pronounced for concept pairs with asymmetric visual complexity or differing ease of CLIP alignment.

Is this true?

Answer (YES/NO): YES